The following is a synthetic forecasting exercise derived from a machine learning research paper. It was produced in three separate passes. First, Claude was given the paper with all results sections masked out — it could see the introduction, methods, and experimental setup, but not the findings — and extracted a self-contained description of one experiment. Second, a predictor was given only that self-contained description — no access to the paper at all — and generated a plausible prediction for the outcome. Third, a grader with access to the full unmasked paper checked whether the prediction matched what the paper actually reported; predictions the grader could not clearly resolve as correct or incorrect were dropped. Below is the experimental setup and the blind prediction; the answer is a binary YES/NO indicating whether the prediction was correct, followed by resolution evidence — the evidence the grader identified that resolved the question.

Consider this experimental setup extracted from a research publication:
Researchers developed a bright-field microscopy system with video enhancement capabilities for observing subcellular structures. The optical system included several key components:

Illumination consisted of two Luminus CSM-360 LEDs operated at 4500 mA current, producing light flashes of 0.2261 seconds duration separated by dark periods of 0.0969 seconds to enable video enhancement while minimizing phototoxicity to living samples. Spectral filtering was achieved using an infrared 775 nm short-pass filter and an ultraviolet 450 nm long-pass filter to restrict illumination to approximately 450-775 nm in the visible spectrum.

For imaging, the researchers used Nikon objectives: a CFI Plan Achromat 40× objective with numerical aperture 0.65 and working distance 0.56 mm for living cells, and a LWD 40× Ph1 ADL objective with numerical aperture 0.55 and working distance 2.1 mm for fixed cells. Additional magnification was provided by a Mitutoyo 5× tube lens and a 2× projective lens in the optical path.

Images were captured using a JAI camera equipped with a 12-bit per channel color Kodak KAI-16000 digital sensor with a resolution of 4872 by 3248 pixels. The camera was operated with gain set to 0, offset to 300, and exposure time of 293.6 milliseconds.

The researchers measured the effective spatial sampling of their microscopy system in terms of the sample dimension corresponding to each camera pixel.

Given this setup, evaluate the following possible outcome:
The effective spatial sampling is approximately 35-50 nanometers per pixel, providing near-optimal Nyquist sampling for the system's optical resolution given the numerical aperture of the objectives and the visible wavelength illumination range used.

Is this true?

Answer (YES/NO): YES